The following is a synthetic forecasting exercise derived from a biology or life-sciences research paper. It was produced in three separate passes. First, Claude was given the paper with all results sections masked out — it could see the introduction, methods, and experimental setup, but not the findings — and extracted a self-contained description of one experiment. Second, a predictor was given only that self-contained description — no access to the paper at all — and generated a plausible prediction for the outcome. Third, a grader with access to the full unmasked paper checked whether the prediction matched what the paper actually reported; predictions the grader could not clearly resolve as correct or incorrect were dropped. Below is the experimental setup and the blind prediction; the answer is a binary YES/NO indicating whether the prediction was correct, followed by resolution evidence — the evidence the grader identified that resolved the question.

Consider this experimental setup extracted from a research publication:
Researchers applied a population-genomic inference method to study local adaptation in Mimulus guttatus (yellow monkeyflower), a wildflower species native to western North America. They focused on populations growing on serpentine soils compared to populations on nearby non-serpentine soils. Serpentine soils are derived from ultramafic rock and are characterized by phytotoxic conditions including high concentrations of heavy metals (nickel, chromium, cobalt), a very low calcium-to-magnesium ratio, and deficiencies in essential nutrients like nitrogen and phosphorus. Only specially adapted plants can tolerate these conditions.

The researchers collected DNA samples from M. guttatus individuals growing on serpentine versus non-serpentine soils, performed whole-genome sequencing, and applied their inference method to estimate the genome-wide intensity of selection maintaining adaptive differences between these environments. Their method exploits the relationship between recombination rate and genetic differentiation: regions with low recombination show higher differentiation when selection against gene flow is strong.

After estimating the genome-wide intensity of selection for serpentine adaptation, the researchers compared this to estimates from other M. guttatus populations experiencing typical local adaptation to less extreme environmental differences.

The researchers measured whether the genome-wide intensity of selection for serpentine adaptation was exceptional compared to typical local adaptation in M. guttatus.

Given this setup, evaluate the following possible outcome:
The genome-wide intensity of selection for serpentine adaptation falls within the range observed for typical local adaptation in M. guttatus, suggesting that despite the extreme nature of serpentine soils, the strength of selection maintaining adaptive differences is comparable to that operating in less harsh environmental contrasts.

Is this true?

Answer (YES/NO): YES